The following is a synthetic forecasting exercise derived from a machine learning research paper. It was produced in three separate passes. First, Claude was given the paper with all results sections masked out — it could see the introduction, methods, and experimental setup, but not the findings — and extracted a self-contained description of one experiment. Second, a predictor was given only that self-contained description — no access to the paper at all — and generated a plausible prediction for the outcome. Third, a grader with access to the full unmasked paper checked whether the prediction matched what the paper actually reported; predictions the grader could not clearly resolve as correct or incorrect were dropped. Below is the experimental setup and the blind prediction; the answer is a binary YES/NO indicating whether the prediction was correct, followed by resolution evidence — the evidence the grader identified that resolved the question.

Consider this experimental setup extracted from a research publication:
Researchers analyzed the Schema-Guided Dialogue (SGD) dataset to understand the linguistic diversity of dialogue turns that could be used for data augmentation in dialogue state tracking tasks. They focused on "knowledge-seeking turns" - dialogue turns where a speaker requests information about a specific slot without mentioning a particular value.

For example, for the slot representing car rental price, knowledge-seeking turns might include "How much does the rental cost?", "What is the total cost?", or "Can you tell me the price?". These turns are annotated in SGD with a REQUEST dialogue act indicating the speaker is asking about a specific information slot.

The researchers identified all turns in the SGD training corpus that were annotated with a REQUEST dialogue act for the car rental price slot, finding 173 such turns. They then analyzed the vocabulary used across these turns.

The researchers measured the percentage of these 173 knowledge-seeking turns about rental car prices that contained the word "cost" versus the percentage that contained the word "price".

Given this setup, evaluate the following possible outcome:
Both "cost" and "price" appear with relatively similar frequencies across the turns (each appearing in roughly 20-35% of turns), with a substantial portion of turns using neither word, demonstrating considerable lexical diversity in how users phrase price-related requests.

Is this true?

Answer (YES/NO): NO